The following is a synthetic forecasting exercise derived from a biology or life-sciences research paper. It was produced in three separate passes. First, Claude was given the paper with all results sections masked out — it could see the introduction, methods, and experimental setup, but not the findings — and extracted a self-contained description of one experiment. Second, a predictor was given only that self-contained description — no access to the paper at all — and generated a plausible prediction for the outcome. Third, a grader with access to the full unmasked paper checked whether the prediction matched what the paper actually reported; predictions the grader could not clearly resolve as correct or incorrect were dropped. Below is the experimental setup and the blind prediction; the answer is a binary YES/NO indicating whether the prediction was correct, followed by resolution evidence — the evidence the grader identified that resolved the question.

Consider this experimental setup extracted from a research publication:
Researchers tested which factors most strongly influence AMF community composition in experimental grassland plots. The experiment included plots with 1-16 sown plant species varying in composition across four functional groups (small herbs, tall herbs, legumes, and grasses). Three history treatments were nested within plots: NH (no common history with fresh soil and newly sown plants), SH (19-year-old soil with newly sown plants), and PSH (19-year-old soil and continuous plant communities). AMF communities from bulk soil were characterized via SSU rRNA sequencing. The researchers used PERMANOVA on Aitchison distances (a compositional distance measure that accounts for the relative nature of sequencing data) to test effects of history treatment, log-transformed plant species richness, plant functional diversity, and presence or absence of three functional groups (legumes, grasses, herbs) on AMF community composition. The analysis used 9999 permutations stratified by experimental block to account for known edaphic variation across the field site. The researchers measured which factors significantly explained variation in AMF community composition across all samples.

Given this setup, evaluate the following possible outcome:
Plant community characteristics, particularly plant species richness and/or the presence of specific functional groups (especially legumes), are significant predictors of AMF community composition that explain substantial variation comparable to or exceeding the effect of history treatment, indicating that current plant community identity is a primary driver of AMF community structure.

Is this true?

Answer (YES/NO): NO